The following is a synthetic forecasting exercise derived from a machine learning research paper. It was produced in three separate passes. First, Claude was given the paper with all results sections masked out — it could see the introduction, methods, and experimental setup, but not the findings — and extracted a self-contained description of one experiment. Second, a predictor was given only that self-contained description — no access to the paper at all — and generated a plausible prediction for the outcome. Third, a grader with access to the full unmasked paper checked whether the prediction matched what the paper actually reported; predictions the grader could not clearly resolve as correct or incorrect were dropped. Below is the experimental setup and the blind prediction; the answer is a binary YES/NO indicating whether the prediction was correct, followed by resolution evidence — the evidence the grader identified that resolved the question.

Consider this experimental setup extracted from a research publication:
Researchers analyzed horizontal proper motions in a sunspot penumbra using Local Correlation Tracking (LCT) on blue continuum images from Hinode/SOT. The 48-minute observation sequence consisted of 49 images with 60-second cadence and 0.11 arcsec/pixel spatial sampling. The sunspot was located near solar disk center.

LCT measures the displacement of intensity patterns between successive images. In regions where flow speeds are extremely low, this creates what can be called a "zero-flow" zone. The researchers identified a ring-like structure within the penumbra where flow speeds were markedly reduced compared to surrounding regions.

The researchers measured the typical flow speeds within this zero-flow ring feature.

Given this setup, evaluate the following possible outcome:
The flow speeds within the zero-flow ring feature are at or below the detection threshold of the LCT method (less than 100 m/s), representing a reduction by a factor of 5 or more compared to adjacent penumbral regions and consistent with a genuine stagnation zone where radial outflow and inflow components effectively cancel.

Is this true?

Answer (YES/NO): NO